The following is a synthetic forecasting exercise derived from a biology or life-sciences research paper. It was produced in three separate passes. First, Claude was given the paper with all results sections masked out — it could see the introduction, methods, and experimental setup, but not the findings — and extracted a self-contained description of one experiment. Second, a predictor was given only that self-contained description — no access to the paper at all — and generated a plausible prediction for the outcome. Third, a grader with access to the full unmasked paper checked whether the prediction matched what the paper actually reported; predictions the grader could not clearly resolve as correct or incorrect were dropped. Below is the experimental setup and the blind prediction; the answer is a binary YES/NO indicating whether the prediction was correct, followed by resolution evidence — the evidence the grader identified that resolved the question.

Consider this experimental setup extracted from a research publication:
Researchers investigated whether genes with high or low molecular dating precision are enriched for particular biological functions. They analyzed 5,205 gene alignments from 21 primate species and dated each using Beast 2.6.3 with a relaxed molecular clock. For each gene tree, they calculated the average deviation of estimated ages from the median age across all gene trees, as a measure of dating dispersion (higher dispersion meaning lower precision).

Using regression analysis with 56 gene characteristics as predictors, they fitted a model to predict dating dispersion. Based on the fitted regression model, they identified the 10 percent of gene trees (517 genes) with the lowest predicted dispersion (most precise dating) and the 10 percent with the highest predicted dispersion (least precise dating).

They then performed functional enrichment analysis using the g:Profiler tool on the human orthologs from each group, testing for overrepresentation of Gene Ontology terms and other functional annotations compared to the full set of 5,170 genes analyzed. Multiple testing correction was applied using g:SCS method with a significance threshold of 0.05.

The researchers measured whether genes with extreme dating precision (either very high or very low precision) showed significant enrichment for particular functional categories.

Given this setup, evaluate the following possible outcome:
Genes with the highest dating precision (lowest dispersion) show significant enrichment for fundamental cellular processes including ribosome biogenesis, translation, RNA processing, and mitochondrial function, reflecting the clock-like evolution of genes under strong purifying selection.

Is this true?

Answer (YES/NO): NO